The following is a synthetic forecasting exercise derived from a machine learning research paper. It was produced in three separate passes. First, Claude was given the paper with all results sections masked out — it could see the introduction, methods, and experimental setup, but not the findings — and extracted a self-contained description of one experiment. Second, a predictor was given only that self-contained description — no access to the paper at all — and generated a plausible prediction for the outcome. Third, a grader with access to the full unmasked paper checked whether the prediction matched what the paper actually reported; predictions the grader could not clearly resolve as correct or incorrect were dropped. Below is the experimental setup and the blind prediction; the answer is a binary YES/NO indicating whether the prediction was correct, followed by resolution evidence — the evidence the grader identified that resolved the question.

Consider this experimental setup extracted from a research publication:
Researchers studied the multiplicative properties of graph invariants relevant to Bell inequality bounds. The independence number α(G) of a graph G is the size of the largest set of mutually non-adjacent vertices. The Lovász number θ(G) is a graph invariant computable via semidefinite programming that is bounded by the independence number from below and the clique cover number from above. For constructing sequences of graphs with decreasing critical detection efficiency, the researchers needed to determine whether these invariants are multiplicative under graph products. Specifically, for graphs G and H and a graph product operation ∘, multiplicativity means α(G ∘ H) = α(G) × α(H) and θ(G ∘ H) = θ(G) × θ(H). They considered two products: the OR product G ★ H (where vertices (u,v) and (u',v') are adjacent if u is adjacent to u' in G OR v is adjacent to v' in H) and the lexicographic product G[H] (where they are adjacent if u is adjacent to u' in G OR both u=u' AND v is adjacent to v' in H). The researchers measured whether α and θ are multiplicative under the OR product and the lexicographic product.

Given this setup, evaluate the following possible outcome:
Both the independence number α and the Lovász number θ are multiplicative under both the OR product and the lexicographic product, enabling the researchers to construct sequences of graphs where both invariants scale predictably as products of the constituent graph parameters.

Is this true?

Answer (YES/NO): YES